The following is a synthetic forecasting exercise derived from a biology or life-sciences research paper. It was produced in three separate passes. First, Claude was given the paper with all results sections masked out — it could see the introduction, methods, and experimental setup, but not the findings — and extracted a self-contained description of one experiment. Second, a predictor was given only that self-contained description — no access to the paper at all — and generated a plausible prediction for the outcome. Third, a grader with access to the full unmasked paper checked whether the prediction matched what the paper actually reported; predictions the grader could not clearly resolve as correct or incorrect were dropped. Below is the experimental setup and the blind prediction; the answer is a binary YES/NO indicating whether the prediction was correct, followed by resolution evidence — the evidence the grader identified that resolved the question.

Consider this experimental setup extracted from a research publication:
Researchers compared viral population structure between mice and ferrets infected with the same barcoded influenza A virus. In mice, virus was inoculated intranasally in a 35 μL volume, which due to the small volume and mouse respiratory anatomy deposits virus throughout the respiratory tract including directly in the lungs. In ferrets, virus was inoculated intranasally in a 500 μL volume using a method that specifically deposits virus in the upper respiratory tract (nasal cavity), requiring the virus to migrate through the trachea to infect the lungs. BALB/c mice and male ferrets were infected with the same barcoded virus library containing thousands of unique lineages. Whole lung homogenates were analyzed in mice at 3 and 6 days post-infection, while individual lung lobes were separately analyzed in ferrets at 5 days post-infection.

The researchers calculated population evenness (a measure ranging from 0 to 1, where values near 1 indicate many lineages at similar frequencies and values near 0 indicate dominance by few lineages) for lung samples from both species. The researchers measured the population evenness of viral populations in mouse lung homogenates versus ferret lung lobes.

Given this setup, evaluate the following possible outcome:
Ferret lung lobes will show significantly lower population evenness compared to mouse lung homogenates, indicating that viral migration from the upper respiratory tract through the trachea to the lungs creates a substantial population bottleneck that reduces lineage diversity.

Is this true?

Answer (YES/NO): YES